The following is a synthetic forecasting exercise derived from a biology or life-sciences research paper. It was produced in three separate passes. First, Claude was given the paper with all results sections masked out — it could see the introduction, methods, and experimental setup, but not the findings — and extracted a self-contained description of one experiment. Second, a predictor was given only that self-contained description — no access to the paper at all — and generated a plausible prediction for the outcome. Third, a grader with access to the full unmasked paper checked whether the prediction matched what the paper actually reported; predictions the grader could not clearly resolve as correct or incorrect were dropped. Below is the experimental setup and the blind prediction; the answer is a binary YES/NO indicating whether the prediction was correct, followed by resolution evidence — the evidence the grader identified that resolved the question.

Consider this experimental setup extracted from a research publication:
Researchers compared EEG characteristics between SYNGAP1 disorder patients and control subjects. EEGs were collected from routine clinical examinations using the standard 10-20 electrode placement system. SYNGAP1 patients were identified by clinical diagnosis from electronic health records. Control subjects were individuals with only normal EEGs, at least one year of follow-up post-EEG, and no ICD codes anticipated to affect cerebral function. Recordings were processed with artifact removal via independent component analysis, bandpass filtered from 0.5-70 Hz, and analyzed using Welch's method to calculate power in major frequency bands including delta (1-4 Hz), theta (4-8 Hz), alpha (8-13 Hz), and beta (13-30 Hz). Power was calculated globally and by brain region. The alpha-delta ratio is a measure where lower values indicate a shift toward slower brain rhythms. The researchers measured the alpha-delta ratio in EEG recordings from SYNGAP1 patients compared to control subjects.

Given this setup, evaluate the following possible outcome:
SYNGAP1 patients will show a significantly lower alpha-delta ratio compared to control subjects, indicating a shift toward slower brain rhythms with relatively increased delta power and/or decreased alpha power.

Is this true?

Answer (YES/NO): YES